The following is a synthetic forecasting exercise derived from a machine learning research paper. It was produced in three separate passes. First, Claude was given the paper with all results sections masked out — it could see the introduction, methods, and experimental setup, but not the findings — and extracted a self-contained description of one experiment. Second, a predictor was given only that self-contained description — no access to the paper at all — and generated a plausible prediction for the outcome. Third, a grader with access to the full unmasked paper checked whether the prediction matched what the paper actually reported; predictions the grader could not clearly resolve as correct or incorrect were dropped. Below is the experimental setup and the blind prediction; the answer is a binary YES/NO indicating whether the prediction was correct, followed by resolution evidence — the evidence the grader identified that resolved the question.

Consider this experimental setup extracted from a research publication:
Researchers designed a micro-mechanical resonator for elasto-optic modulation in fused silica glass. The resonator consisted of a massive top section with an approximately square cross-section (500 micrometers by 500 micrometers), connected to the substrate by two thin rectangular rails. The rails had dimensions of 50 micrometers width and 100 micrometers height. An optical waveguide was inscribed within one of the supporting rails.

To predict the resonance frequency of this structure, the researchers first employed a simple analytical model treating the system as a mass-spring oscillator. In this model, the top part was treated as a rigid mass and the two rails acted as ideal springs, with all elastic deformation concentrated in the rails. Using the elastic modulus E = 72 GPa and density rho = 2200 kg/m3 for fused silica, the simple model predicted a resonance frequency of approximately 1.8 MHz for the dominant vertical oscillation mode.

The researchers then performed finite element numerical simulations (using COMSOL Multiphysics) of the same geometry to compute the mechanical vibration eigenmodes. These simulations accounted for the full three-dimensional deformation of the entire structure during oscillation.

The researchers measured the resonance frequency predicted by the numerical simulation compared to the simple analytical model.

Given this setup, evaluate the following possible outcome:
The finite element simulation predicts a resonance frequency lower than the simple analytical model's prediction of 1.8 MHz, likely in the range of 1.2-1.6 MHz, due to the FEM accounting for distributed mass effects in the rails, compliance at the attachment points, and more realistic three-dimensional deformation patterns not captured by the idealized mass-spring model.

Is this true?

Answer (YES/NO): NO